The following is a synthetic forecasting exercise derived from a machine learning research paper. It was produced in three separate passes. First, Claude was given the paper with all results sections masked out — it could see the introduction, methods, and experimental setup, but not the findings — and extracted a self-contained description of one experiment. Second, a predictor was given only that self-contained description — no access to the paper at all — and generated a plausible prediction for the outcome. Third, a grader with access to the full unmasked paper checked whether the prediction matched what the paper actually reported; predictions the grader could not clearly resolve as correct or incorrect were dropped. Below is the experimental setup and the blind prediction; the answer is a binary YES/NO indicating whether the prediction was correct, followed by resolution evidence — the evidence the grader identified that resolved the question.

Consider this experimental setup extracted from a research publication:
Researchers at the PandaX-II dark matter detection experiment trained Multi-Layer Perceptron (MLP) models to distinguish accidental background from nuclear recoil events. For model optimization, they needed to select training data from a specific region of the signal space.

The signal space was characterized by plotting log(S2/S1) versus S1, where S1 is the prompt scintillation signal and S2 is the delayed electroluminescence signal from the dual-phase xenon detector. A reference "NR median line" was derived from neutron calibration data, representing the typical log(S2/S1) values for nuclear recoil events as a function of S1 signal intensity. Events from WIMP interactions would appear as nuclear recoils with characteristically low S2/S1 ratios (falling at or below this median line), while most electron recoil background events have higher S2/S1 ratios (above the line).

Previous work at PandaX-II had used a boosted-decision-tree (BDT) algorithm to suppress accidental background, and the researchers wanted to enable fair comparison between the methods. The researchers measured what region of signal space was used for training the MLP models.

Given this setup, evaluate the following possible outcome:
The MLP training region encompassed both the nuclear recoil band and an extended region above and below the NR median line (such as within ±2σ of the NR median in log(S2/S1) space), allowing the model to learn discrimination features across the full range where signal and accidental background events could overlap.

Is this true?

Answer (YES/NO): NO